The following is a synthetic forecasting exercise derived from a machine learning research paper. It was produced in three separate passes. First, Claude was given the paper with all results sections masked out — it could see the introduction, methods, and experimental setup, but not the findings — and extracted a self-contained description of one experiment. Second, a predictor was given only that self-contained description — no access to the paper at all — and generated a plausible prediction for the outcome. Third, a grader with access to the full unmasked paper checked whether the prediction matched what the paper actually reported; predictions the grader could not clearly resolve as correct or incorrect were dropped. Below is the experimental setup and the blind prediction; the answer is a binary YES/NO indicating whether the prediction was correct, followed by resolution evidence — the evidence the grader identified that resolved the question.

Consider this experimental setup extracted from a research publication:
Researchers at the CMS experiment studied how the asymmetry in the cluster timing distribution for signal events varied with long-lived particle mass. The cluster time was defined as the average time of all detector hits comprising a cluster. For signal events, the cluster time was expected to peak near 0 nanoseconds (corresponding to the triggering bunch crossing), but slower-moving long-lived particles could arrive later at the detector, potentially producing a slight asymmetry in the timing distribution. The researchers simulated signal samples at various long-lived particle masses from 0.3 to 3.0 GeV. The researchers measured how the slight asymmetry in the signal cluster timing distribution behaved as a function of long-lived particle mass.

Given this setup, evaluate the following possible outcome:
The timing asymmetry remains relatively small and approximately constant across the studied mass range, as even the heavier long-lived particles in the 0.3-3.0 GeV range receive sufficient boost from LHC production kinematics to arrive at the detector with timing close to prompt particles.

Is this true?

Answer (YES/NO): NO